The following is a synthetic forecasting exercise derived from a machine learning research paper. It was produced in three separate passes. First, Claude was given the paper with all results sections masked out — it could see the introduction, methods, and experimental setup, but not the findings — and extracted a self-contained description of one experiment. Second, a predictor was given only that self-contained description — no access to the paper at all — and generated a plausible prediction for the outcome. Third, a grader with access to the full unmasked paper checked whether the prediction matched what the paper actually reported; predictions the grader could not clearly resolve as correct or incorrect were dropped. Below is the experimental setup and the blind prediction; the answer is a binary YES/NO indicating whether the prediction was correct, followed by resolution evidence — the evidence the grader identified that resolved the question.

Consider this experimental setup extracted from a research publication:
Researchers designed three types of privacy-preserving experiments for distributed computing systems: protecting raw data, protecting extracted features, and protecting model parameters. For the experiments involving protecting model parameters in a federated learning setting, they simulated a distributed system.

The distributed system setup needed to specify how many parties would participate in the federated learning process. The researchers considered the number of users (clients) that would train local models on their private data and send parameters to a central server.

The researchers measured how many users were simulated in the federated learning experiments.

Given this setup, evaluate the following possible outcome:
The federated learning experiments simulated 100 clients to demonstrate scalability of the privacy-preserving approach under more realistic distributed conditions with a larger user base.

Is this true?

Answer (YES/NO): NO